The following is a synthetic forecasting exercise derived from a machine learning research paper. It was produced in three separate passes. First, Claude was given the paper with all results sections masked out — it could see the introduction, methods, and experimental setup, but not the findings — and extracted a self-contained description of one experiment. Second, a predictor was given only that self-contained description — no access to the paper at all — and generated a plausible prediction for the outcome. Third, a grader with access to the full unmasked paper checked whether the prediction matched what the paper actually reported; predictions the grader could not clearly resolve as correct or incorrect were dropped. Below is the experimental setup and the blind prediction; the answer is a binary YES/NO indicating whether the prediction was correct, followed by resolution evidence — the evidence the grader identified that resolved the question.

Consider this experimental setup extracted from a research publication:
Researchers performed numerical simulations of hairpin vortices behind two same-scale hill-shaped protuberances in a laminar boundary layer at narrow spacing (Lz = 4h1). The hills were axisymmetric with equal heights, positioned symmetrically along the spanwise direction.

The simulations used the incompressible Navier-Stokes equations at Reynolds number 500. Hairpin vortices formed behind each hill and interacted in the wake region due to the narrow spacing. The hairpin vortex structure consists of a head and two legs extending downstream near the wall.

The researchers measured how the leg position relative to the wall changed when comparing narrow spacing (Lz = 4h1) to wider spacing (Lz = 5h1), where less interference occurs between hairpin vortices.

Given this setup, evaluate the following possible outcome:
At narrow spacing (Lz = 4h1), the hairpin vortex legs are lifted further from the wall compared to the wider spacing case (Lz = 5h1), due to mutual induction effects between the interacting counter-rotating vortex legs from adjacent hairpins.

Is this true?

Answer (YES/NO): NO